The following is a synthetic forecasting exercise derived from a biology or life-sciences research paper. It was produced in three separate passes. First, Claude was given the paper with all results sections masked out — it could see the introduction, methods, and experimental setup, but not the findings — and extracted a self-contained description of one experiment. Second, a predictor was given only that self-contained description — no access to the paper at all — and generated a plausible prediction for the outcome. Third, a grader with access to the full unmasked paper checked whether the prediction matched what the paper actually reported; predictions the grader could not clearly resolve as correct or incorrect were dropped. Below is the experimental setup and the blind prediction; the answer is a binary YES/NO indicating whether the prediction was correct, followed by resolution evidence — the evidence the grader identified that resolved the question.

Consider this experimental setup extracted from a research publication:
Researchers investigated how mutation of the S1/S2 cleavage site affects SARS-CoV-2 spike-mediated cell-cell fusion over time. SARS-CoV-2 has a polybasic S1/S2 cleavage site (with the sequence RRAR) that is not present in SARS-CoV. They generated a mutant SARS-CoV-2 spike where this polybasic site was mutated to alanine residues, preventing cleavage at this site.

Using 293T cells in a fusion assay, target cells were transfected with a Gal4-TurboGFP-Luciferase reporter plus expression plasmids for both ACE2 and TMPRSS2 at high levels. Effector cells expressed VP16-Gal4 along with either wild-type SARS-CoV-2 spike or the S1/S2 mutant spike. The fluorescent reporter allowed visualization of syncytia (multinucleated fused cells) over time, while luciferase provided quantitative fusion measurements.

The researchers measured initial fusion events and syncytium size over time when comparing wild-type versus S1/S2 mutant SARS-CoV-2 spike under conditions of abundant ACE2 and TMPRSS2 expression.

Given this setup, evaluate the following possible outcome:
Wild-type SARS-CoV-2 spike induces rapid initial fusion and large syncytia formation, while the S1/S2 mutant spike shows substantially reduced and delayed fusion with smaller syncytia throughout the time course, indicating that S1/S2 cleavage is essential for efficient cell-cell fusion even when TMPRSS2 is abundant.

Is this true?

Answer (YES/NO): NO